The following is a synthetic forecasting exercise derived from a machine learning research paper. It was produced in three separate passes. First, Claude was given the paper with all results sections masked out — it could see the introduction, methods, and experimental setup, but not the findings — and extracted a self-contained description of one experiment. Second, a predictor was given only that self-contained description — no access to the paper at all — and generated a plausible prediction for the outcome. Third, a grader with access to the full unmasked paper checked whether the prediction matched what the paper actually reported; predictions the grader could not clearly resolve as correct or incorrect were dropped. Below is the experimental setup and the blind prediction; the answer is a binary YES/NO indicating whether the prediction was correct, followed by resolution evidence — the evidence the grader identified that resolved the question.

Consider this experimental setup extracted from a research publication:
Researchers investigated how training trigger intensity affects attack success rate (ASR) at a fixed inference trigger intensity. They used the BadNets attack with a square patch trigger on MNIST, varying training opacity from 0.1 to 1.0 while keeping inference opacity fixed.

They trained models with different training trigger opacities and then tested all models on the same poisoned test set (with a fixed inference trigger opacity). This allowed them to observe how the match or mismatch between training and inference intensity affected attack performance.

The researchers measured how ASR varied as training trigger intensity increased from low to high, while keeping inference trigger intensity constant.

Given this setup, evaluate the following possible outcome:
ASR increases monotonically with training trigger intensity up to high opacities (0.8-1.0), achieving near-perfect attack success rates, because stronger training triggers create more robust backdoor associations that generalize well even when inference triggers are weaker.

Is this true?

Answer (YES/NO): NO